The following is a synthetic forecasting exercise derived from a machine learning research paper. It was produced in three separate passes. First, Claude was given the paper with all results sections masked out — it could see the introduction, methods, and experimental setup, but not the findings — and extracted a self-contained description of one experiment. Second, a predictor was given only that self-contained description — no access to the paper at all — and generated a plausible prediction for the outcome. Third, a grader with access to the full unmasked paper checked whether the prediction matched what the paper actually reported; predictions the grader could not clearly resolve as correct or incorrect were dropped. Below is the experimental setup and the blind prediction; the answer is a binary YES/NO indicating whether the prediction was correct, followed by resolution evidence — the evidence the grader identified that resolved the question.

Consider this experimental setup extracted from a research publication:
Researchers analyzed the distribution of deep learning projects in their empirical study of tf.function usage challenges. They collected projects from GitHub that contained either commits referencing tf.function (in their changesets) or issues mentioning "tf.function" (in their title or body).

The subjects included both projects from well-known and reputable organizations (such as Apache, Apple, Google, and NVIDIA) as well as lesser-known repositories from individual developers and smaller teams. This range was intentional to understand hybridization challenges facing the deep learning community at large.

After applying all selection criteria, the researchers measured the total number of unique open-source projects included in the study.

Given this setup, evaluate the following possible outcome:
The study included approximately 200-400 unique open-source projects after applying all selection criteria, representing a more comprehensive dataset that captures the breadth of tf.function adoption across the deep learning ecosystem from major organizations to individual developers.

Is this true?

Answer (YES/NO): YES